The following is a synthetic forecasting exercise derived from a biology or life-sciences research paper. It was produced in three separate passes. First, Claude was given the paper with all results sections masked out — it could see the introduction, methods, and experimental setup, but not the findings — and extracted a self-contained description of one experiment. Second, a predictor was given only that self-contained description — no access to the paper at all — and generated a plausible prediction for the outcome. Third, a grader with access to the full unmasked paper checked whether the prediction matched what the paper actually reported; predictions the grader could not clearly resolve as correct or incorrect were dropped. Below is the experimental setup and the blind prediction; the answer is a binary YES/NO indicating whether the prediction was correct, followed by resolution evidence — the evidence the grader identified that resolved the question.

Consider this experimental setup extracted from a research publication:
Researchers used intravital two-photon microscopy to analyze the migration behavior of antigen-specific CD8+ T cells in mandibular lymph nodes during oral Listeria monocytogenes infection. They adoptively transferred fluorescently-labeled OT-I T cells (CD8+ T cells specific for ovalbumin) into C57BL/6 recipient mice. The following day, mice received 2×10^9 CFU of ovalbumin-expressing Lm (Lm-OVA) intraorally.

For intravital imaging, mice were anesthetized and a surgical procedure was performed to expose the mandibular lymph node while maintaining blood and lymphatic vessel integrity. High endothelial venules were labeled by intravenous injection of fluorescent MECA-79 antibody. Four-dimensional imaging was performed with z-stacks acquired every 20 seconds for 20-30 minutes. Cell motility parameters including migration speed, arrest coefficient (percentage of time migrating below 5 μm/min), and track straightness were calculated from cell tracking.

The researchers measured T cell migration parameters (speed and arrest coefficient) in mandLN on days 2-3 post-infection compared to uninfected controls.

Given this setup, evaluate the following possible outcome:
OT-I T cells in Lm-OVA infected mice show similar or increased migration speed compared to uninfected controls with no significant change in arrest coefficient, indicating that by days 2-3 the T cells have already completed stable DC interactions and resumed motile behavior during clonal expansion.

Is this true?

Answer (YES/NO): NO